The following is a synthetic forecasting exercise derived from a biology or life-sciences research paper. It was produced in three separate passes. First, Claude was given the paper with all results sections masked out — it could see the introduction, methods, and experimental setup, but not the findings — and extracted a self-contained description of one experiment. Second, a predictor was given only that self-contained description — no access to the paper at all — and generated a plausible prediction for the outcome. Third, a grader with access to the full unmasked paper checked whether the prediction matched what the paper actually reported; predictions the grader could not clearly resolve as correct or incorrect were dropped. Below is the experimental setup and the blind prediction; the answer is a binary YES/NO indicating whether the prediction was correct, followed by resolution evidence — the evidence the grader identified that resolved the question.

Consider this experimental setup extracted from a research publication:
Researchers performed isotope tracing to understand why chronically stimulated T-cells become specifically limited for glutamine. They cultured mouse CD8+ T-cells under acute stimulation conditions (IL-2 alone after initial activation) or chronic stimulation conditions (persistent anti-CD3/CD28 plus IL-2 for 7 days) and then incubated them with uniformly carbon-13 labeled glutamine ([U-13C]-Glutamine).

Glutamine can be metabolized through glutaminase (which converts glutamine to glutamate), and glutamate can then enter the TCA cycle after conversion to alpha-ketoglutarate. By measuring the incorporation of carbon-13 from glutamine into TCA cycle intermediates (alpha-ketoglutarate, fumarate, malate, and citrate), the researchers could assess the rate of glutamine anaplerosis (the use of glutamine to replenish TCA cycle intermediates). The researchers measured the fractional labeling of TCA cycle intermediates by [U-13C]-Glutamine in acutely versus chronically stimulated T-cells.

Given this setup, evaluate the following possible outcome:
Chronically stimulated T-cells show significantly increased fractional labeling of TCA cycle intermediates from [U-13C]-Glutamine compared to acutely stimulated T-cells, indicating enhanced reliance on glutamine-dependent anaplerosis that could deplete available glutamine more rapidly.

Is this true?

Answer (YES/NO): YES